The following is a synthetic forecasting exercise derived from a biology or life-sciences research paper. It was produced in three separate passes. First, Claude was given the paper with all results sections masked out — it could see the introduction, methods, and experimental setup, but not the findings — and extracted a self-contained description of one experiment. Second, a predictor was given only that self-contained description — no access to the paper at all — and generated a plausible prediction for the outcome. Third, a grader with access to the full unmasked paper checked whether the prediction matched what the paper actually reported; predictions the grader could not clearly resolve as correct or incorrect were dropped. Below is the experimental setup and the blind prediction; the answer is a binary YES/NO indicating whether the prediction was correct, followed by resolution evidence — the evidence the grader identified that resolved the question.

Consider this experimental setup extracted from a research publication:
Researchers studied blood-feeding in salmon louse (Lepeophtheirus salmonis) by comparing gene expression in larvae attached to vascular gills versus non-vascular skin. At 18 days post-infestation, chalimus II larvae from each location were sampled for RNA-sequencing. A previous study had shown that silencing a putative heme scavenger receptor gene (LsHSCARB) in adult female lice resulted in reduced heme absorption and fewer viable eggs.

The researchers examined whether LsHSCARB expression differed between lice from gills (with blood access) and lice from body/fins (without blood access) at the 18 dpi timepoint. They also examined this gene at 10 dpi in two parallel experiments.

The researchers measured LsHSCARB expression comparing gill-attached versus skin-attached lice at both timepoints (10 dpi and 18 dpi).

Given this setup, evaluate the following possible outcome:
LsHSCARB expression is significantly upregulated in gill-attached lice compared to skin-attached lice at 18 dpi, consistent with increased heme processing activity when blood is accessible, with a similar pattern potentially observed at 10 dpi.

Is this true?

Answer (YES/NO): NO